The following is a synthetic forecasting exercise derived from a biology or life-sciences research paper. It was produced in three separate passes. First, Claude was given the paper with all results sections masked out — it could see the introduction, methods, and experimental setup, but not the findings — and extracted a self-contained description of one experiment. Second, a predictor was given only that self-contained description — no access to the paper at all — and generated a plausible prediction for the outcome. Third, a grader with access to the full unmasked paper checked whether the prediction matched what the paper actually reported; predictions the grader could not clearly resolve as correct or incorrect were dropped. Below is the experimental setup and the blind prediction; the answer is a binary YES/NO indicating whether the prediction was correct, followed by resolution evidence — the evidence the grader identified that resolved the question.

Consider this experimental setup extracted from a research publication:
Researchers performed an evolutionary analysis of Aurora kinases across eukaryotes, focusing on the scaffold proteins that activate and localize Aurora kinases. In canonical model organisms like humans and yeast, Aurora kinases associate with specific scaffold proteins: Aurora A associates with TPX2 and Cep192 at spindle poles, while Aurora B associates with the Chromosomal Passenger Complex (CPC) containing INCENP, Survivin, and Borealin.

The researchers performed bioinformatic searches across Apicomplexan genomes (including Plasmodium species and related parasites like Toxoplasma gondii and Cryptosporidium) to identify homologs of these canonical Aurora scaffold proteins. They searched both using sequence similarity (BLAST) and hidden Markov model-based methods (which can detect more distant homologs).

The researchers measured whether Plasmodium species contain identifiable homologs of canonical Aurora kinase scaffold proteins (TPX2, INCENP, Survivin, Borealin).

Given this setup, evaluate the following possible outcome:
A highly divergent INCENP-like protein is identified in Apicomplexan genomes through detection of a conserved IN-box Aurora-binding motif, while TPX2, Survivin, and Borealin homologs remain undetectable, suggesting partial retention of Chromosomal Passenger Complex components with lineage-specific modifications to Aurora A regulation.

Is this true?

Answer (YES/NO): YES